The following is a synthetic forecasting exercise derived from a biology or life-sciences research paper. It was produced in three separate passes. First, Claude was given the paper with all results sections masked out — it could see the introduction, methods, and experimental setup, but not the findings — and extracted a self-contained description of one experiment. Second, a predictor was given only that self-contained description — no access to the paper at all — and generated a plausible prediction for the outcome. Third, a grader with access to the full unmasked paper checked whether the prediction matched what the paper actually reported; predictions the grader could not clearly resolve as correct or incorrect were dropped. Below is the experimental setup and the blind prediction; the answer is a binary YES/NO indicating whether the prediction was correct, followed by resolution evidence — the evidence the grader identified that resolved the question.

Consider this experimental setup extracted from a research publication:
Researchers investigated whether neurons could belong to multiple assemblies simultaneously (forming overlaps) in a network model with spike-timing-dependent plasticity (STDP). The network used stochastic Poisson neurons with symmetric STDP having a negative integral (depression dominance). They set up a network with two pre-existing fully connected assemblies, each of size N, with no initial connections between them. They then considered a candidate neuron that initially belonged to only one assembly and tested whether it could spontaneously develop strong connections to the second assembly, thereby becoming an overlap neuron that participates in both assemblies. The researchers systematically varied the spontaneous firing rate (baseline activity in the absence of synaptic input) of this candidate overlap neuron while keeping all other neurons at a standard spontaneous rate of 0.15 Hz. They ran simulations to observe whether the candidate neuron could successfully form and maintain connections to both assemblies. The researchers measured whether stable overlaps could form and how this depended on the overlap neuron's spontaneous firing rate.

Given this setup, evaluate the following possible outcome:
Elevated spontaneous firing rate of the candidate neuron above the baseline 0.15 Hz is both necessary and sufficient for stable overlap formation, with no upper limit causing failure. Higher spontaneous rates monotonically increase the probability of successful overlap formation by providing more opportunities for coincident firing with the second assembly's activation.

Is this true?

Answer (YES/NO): NO